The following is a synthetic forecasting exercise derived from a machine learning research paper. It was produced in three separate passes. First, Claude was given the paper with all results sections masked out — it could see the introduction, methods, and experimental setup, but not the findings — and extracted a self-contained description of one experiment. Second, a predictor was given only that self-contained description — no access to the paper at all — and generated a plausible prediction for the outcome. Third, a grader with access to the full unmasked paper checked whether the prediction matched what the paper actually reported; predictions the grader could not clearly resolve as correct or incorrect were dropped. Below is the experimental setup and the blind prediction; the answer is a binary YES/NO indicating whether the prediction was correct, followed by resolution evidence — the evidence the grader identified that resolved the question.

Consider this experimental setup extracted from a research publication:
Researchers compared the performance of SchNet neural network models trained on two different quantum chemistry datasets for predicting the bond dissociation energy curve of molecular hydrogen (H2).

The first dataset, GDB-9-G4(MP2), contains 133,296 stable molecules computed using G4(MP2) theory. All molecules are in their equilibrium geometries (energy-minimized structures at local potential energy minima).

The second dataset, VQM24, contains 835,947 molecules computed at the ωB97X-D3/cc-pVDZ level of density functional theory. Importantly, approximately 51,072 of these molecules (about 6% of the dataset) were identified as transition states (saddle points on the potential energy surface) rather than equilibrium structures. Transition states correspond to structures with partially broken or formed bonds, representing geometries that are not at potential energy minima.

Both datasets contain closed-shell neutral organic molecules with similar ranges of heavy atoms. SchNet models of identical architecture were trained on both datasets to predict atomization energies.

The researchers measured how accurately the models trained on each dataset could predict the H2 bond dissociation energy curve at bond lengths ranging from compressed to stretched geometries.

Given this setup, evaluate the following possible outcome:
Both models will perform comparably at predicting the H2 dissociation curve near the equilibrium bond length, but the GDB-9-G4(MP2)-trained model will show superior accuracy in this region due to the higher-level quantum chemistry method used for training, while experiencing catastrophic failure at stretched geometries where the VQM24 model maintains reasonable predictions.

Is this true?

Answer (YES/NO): NO